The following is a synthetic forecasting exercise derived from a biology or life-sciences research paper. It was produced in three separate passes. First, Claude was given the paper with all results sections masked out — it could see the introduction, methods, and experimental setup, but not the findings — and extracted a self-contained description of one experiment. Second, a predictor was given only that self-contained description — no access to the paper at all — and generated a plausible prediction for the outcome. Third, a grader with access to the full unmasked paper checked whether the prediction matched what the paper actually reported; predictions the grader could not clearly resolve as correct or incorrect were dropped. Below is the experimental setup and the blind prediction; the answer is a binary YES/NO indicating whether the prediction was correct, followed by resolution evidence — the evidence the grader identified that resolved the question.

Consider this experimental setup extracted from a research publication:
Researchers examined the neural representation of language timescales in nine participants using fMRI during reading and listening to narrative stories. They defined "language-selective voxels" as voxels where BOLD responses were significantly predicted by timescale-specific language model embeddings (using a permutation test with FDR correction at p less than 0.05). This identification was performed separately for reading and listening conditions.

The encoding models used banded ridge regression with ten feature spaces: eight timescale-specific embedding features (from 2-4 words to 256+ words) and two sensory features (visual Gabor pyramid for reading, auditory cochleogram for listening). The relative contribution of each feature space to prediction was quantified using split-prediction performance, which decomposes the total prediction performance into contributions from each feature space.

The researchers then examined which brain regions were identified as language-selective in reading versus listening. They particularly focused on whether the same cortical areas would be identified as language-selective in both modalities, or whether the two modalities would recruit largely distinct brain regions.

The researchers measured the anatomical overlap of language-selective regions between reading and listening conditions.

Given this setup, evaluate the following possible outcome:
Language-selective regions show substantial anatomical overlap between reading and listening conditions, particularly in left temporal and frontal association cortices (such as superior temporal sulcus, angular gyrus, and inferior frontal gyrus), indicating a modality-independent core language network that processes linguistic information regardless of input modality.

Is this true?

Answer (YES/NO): YES